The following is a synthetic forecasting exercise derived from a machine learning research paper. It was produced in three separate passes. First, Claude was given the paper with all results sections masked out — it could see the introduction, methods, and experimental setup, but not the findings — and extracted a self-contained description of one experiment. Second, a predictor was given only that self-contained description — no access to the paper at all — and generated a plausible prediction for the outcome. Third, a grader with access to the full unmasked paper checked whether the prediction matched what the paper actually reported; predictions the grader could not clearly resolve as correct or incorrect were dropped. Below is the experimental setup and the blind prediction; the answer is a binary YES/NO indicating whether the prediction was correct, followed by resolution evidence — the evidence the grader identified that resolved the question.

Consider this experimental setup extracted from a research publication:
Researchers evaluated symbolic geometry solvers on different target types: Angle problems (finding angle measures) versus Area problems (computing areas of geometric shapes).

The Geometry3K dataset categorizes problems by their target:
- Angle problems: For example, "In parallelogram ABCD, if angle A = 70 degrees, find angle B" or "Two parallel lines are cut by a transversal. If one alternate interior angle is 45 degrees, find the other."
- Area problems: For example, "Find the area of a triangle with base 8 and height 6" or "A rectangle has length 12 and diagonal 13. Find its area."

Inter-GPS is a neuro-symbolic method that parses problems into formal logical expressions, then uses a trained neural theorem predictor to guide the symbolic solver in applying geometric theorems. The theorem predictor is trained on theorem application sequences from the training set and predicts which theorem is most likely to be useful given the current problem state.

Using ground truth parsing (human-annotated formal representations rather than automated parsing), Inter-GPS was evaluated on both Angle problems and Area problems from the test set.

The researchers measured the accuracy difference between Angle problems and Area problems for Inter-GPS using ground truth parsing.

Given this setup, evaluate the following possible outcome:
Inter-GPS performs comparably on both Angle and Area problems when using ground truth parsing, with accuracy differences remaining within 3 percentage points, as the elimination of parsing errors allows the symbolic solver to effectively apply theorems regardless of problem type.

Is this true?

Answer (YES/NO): NO